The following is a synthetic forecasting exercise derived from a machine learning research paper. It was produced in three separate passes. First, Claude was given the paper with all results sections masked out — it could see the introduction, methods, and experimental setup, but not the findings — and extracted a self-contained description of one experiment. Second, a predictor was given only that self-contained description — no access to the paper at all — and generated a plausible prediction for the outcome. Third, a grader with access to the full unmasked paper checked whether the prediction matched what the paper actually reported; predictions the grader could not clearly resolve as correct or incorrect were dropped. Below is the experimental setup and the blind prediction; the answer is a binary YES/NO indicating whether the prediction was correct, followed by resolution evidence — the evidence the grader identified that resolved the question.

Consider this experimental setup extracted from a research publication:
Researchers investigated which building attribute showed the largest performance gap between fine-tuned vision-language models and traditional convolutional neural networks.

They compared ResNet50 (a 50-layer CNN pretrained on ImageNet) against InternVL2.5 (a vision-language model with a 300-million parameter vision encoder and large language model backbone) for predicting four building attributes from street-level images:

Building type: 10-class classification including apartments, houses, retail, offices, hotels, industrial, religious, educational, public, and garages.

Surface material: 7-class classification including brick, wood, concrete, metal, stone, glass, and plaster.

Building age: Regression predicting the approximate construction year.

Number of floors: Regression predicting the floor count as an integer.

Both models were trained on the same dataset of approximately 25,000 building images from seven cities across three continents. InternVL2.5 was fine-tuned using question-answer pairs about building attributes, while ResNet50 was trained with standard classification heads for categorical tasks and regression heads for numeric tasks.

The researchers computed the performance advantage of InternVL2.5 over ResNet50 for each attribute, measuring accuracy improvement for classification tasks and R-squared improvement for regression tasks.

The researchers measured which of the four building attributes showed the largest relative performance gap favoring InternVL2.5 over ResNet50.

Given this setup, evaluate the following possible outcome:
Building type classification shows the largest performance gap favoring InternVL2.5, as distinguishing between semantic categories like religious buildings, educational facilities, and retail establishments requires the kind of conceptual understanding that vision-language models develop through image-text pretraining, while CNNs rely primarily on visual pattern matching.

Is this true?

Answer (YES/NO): YES